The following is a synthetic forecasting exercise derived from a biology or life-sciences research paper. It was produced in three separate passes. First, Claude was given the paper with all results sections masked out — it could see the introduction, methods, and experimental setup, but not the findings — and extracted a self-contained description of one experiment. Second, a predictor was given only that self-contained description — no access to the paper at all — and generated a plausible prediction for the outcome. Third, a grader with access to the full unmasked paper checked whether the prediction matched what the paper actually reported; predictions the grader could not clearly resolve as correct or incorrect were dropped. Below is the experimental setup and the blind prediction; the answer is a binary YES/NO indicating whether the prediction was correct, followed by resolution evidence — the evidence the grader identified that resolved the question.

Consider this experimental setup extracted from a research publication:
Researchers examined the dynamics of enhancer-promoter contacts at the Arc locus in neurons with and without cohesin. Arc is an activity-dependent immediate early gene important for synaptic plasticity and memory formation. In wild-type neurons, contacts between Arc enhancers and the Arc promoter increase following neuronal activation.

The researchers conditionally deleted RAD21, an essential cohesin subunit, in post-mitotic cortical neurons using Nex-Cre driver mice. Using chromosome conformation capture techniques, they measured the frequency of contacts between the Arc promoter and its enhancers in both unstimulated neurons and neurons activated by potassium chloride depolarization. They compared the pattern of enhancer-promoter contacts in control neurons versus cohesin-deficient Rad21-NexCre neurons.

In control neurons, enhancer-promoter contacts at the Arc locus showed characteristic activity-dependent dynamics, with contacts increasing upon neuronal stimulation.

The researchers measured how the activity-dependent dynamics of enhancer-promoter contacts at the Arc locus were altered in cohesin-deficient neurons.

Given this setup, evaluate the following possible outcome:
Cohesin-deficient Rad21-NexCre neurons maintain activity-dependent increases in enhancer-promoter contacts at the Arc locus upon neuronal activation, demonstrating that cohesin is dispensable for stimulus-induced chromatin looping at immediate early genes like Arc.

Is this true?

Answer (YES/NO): NO